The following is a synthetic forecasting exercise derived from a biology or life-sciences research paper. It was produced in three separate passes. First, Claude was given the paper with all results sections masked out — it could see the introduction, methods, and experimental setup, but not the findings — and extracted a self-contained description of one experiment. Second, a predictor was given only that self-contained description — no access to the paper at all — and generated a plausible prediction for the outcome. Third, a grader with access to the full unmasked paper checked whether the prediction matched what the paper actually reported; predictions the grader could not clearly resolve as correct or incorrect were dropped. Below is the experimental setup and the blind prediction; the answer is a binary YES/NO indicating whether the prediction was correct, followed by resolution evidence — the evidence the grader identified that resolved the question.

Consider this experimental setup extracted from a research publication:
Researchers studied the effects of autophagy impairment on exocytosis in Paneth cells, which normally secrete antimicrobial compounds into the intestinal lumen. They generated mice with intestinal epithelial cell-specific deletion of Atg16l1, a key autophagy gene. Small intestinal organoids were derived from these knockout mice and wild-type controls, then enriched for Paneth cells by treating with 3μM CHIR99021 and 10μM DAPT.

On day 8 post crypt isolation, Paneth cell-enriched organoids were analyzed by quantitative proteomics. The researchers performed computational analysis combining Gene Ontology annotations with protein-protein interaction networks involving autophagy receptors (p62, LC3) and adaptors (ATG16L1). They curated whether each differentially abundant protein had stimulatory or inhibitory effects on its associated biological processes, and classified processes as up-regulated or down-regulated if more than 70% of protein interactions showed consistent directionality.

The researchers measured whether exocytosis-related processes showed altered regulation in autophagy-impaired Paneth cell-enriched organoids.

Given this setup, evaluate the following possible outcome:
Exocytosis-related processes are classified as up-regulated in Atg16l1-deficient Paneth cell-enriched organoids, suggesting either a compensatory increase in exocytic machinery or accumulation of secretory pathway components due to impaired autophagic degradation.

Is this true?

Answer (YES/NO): NO